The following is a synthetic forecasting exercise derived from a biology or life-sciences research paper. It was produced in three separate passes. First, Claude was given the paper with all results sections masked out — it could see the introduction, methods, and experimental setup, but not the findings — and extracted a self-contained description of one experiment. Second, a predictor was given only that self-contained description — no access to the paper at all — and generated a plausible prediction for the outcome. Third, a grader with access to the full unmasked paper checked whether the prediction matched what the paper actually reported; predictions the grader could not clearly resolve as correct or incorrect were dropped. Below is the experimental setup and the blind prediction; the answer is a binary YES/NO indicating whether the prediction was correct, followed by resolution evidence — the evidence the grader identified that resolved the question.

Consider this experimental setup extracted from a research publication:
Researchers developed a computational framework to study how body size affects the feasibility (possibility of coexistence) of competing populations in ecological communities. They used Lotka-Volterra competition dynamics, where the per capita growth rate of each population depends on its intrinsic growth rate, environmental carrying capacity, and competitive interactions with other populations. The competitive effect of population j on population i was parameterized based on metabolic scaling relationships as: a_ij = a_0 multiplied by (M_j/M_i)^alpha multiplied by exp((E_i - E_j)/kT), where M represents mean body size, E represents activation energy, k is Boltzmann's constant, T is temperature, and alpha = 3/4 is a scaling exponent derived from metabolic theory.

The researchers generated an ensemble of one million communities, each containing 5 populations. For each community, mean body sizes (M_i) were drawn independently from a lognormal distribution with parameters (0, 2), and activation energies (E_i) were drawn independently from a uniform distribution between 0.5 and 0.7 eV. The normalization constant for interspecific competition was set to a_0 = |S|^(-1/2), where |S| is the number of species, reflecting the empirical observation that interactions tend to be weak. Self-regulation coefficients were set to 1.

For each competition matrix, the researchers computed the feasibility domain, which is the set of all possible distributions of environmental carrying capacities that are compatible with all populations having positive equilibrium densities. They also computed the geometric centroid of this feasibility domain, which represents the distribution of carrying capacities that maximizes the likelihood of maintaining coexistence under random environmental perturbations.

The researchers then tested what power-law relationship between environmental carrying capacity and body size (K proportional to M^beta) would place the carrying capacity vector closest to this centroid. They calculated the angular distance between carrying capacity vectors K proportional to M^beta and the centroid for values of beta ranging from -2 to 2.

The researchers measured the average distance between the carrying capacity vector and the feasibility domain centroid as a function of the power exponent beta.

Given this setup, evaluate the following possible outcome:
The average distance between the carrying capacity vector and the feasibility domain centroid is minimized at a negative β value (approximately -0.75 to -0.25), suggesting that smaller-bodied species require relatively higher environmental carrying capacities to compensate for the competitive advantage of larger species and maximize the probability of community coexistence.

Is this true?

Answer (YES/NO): YES